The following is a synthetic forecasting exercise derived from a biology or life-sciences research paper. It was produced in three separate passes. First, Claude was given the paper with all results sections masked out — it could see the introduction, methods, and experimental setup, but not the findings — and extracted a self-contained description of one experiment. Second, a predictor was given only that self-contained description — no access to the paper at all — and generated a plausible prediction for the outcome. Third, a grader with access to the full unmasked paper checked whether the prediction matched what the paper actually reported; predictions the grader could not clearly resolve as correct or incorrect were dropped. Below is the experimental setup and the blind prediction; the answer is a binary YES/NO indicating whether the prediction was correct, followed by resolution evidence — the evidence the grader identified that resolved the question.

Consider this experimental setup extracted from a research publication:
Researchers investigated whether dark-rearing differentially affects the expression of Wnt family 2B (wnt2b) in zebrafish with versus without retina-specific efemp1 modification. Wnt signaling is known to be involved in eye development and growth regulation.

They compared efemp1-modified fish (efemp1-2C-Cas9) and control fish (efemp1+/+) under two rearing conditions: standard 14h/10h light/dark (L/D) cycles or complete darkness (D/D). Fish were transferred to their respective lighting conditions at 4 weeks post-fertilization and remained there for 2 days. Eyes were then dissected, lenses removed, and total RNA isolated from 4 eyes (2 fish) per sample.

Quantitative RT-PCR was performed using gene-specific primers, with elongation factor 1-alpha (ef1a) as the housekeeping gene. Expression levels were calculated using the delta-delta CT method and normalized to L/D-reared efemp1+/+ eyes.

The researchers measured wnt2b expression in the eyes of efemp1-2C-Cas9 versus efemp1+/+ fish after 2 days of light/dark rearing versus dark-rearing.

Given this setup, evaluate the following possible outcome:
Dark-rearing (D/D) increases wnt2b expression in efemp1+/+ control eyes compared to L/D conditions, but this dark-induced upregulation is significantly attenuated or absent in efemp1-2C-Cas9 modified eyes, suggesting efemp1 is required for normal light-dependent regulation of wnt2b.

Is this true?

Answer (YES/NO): NO